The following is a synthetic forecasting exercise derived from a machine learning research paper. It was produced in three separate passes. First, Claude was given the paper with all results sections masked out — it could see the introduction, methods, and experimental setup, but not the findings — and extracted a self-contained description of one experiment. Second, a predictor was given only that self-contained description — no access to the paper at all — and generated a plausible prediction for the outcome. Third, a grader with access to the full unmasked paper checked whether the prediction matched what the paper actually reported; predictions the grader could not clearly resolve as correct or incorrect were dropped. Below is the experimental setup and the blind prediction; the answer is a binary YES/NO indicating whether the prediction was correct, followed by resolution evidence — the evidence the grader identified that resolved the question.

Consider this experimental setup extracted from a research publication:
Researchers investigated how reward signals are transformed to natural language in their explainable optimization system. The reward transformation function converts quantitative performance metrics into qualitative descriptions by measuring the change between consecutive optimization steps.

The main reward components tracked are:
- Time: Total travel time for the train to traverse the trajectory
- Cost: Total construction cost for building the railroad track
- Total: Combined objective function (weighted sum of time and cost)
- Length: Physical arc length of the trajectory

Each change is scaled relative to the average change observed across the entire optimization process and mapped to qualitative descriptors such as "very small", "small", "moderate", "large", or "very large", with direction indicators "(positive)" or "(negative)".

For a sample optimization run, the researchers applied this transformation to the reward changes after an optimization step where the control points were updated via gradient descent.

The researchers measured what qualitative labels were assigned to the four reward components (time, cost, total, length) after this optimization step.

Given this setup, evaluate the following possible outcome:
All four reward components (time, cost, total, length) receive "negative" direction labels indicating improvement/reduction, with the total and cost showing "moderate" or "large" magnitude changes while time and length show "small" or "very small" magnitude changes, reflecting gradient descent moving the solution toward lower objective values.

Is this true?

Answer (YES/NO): NO